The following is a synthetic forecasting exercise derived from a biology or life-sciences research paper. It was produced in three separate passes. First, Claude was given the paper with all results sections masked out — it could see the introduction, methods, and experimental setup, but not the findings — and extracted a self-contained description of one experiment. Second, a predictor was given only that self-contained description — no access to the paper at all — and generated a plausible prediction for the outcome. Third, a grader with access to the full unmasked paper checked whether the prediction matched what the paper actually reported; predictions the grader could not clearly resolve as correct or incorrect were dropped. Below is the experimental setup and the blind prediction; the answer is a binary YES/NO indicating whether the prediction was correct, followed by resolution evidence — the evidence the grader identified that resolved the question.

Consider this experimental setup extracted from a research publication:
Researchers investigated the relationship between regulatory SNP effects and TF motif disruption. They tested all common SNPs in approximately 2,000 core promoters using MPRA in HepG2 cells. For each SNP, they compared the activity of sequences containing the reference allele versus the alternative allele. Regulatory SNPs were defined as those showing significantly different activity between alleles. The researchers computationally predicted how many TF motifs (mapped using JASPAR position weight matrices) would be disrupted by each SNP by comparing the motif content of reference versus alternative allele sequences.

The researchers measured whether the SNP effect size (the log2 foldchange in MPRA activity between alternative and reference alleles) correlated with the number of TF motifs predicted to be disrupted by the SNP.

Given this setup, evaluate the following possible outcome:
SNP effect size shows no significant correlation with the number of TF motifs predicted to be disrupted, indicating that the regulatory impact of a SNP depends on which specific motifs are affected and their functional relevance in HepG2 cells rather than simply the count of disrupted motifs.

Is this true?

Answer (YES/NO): NO